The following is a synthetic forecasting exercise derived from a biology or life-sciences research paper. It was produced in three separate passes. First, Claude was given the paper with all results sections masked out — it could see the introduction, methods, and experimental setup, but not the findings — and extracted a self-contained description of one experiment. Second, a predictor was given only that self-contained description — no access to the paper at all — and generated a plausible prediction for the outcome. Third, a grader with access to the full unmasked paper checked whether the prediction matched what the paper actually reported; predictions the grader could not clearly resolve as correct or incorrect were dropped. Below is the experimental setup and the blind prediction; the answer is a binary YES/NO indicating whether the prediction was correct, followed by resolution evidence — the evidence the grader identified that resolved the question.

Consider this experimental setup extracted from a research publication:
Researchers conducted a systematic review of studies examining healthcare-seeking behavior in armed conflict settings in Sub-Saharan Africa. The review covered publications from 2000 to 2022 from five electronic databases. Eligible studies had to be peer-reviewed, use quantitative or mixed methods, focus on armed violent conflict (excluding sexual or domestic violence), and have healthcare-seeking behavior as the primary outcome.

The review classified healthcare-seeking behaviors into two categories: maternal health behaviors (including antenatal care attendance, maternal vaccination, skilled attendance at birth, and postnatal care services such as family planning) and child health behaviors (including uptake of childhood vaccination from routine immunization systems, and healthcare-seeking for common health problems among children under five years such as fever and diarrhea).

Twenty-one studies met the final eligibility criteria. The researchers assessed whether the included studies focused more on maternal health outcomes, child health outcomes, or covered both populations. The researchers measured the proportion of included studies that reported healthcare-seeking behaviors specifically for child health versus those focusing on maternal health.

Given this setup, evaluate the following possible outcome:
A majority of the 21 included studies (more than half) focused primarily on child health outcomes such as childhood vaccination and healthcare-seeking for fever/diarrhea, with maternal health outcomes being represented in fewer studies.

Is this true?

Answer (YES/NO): NO